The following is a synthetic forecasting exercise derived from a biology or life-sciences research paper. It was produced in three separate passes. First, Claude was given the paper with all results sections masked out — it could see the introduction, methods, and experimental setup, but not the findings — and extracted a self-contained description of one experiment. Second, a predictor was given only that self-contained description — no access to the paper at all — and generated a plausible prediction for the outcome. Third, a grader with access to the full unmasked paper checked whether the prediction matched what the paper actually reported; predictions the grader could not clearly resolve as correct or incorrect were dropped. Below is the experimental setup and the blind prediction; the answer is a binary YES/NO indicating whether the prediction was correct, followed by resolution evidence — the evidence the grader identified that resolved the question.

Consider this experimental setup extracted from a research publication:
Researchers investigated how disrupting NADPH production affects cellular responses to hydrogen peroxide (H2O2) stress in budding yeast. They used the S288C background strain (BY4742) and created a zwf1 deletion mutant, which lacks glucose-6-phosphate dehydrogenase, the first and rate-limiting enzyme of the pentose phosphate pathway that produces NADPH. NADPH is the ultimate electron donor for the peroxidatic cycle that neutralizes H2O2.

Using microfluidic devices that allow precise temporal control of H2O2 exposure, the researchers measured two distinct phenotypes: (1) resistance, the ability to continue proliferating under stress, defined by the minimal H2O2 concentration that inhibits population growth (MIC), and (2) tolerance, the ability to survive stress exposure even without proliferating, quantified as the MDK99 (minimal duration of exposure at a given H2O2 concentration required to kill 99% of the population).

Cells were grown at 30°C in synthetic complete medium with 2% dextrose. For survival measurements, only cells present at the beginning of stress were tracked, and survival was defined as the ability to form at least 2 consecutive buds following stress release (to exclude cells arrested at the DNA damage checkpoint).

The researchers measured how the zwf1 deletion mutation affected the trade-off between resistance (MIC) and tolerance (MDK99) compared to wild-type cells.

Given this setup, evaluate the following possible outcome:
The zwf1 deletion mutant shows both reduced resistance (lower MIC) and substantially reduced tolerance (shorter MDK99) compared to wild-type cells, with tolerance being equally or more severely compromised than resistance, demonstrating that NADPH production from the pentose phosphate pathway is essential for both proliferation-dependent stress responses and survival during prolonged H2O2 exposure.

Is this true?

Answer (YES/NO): NO